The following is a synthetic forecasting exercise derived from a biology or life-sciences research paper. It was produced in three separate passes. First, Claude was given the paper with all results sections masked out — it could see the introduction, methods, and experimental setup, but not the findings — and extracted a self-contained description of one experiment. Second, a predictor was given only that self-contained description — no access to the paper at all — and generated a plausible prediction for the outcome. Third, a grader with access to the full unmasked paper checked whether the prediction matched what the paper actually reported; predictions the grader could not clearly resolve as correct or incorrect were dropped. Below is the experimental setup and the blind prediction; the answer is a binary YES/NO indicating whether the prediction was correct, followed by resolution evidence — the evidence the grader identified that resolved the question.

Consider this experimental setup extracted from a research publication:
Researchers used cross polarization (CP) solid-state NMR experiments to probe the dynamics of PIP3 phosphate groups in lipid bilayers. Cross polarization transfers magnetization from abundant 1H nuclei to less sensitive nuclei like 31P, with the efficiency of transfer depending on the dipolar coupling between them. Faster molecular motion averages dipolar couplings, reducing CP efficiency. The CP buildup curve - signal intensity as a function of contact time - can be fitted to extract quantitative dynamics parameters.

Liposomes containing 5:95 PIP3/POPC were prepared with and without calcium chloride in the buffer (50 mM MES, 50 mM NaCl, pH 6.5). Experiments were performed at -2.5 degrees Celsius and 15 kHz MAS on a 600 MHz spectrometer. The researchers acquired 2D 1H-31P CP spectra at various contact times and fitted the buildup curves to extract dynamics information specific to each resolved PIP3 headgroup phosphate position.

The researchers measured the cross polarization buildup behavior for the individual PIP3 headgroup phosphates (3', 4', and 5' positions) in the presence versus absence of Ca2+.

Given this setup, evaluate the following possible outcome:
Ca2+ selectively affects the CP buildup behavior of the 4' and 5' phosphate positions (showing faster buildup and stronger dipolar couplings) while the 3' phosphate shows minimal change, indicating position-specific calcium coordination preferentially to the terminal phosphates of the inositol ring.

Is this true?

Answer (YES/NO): NO